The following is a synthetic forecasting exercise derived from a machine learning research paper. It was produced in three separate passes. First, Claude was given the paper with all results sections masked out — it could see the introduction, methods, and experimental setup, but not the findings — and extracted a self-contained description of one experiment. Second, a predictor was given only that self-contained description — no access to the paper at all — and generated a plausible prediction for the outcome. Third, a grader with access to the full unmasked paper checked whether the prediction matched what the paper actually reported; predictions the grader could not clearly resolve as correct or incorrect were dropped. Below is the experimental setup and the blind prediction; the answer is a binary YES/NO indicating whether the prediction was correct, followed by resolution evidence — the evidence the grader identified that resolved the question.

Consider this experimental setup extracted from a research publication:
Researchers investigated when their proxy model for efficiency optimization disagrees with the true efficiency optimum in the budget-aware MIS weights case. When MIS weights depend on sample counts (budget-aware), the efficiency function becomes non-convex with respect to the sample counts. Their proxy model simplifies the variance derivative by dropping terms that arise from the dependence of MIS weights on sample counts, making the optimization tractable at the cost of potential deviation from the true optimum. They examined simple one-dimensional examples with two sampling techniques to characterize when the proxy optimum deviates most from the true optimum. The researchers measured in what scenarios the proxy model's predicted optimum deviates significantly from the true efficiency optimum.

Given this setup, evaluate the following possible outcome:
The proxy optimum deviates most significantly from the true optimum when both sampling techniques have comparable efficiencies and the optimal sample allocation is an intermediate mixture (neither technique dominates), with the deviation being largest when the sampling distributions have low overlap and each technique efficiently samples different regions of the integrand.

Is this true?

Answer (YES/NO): NO